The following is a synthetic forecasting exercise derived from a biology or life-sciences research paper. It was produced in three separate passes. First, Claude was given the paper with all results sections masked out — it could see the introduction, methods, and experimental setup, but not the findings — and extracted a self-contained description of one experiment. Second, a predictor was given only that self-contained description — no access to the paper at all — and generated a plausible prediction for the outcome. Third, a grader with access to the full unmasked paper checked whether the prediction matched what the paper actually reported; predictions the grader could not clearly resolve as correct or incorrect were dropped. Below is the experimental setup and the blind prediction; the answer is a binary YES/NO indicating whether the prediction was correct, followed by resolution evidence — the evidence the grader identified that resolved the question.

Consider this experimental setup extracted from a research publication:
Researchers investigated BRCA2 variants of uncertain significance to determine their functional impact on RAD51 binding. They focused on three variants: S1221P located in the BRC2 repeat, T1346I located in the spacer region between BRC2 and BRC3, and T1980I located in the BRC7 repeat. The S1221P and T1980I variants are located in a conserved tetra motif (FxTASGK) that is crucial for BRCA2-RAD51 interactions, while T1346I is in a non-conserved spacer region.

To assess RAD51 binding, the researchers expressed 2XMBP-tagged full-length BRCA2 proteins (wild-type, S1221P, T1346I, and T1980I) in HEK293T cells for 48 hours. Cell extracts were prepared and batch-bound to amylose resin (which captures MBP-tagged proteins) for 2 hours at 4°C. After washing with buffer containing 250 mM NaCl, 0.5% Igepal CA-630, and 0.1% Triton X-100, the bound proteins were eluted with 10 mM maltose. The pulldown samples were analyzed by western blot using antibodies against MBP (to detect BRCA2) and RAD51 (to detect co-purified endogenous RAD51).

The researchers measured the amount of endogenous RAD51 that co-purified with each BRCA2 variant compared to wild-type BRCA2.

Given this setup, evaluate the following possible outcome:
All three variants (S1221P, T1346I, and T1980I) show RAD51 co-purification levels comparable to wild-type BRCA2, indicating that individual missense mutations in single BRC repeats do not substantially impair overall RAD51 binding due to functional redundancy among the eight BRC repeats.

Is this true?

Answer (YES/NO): YES